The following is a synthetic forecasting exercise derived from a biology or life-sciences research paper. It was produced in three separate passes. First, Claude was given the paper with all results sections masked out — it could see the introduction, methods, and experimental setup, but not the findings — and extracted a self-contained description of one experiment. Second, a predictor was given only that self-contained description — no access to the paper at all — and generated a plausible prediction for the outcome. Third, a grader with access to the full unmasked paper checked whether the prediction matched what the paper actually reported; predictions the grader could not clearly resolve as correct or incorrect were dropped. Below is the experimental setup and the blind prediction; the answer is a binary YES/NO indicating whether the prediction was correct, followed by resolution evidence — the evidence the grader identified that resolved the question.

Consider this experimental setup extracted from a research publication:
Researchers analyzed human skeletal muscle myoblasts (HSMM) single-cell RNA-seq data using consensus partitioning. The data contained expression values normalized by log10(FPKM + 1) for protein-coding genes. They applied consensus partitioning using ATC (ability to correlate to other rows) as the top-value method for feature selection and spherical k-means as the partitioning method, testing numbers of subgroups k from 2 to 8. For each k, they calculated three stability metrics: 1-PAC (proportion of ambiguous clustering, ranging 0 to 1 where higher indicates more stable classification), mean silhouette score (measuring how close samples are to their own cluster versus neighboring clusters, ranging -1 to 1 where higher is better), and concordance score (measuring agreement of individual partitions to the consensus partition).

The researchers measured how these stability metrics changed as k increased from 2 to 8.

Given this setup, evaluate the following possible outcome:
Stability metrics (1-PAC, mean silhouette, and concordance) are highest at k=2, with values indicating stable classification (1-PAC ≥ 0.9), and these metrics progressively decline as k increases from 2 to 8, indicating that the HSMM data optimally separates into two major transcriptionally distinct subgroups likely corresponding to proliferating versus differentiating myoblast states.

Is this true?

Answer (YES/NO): NO